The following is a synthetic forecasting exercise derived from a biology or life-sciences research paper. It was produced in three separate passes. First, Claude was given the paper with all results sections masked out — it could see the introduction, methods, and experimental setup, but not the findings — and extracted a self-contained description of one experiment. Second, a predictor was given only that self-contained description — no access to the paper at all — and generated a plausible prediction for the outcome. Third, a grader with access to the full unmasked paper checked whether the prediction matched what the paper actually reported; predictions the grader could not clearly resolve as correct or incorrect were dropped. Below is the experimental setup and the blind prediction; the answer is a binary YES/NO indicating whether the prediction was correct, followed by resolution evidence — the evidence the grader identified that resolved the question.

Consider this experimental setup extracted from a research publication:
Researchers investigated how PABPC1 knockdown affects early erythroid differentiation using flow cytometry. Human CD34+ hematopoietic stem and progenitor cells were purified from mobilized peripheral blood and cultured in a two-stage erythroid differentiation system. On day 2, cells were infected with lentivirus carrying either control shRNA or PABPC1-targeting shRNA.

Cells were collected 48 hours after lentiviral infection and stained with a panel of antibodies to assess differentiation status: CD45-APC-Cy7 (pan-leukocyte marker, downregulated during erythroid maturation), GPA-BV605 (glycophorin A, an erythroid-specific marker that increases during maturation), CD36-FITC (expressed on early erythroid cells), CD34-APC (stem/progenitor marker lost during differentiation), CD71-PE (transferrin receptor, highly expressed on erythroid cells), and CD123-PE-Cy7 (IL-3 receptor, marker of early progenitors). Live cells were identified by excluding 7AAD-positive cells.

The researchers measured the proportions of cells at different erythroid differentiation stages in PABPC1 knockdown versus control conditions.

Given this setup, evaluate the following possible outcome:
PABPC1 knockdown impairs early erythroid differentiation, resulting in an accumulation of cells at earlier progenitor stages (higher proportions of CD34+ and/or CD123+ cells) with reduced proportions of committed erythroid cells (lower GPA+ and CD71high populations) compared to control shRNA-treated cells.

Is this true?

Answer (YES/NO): NO